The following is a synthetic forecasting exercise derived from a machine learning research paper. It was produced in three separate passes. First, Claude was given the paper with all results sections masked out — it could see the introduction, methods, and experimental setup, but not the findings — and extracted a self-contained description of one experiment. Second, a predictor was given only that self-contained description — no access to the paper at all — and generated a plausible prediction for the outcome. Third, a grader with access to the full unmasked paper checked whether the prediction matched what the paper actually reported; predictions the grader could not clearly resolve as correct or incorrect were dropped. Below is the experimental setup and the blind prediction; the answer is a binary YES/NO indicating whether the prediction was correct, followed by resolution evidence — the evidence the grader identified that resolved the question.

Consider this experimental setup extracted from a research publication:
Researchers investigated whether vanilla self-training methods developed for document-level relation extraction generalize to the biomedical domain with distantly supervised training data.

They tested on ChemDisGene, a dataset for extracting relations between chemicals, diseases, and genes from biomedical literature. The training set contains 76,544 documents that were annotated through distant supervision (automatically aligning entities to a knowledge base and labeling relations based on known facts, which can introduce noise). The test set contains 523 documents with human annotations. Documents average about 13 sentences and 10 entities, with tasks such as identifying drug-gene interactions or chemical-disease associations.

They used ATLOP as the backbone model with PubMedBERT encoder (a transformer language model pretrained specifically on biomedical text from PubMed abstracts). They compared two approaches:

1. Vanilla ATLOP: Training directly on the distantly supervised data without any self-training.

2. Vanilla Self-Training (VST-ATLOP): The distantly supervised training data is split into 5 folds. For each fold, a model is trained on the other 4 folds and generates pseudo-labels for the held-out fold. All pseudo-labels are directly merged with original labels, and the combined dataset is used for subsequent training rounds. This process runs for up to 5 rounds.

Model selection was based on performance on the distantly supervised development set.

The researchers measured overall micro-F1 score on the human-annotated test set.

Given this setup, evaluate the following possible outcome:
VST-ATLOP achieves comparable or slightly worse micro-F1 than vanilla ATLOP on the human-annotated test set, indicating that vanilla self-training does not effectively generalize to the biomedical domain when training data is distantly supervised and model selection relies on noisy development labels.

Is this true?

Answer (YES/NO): NO